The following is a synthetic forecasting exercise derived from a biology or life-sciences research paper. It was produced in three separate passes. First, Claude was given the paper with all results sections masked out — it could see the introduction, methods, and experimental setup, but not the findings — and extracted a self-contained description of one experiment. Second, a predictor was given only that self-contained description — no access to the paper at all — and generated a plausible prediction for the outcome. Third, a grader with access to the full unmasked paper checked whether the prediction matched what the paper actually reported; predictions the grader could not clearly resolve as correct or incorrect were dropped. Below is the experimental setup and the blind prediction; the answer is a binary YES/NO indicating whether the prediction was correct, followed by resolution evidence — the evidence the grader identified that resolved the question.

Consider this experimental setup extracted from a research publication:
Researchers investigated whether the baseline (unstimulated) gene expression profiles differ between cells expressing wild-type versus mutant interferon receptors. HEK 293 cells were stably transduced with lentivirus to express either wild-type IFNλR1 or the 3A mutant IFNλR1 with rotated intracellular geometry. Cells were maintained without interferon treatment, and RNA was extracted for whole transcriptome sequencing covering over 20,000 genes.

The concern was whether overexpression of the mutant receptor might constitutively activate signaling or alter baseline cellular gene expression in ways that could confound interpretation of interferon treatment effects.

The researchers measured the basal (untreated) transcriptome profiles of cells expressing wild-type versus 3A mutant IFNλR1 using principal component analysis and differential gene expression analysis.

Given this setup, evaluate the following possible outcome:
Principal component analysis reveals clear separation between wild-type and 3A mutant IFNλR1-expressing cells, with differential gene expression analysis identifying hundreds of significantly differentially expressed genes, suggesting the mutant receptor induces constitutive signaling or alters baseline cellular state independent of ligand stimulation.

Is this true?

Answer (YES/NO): NO